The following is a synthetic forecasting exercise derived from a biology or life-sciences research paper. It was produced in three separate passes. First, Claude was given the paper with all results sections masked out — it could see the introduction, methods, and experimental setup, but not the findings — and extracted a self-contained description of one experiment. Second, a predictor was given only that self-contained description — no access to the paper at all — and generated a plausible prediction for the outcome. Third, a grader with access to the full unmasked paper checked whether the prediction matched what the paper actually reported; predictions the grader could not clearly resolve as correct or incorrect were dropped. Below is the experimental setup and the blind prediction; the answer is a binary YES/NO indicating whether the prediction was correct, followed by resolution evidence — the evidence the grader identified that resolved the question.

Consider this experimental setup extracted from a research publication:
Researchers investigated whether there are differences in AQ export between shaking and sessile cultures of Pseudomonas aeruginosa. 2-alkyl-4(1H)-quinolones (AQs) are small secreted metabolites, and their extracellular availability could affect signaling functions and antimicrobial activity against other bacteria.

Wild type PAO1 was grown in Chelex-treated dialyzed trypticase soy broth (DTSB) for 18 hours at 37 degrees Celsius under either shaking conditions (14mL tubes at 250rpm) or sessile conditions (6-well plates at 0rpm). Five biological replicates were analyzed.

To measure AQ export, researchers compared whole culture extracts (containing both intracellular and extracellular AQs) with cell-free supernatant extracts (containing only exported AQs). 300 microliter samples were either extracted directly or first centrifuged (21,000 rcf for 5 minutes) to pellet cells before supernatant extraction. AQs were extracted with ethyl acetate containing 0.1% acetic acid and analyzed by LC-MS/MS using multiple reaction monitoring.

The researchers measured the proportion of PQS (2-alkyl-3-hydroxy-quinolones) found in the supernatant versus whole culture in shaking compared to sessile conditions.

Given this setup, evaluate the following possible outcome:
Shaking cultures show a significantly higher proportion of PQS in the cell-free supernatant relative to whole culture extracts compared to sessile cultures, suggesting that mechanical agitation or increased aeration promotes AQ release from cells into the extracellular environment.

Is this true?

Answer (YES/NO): NO